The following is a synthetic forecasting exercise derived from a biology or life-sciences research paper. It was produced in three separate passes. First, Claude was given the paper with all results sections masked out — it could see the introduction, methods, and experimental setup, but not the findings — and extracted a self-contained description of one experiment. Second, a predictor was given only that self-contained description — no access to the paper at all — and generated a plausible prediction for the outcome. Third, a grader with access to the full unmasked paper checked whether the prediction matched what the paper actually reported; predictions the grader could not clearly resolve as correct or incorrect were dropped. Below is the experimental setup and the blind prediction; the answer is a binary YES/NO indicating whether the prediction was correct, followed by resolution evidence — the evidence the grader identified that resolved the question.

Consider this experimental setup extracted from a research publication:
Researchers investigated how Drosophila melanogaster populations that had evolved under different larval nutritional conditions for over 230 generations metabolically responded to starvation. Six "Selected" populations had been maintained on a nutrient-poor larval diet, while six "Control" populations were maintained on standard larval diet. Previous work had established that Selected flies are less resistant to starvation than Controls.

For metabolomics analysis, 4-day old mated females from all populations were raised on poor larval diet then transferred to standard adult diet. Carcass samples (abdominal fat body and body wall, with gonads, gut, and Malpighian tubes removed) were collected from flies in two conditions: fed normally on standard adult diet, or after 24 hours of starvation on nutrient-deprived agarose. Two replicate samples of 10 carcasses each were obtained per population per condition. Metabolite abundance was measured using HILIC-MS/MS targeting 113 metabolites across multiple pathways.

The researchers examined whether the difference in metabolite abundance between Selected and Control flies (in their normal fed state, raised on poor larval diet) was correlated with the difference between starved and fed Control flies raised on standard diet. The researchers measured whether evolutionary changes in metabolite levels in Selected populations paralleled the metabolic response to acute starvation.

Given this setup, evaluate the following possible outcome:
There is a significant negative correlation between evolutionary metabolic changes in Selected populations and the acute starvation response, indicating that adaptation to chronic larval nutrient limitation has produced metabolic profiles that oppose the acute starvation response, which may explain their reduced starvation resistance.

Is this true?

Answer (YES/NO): NO